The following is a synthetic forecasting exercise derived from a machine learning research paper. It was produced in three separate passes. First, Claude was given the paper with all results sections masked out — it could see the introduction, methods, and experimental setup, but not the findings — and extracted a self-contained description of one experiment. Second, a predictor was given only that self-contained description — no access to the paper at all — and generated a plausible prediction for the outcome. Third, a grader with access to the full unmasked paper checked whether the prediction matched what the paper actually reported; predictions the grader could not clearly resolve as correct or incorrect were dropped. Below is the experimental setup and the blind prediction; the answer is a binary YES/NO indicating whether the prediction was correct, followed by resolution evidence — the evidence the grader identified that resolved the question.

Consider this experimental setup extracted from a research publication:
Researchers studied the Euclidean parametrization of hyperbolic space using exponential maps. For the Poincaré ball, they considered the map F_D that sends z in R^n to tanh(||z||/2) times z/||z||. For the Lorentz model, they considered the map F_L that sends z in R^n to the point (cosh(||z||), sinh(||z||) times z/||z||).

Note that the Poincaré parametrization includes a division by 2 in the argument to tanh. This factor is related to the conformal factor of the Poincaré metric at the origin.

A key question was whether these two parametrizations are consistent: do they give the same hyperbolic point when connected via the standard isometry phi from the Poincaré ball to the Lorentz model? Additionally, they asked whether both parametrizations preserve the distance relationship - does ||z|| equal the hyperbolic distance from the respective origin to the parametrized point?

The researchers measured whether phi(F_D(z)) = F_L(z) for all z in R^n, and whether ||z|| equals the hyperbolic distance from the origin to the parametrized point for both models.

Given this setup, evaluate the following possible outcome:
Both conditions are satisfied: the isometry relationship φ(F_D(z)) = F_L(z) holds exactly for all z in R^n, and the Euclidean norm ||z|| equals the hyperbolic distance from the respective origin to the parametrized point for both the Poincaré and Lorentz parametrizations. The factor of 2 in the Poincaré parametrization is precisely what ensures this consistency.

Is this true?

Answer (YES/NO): YES